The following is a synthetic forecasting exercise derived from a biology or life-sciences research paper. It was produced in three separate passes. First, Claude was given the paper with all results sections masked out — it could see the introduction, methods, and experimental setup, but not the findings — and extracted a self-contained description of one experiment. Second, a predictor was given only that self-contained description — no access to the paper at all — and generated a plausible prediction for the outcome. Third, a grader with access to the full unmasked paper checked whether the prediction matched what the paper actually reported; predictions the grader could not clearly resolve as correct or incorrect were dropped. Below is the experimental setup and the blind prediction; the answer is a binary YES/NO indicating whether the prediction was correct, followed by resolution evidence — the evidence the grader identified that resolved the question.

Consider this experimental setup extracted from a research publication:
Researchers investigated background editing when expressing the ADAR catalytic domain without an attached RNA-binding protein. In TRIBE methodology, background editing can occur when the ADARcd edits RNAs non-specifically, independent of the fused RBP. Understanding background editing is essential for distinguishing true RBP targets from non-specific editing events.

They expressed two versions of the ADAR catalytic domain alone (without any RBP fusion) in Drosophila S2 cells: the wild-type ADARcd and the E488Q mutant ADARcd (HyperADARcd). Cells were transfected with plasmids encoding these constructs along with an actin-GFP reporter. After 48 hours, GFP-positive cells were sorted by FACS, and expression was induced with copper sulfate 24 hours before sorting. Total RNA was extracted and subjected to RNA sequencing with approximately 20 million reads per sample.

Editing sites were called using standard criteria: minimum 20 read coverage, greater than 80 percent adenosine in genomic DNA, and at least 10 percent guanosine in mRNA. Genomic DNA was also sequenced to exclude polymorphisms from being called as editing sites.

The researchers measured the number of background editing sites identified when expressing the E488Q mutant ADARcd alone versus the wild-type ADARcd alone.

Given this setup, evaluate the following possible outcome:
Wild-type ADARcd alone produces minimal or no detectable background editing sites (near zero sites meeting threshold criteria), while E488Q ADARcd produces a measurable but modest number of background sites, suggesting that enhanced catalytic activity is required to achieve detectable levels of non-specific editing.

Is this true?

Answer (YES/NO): NO